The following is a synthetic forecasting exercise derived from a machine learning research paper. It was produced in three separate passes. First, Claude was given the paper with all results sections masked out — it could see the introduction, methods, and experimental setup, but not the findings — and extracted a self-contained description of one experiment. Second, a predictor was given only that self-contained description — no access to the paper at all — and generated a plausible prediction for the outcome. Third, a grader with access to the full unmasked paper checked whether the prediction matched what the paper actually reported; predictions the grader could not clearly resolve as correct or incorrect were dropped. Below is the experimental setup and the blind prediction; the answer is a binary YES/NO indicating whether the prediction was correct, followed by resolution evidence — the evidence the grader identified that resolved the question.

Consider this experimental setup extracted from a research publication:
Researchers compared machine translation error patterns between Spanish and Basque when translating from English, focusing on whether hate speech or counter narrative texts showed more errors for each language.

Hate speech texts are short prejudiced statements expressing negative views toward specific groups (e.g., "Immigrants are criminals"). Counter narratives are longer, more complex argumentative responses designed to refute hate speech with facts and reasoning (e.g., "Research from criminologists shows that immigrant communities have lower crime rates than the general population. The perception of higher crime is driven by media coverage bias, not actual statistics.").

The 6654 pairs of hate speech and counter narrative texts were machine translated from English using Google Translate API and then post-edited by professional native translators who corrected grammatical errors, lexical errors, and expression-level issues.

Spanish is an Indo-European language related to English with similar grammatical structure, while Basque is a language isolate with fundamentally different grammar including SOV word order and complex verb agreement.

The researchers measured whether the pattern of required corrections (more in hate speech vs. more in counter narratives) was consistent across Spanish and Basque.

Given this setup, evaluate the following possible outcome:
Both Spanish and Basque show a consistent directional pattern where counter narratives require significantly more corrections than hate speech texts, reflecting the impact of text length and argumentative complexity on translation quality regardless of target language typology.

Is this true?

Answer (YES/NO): NO